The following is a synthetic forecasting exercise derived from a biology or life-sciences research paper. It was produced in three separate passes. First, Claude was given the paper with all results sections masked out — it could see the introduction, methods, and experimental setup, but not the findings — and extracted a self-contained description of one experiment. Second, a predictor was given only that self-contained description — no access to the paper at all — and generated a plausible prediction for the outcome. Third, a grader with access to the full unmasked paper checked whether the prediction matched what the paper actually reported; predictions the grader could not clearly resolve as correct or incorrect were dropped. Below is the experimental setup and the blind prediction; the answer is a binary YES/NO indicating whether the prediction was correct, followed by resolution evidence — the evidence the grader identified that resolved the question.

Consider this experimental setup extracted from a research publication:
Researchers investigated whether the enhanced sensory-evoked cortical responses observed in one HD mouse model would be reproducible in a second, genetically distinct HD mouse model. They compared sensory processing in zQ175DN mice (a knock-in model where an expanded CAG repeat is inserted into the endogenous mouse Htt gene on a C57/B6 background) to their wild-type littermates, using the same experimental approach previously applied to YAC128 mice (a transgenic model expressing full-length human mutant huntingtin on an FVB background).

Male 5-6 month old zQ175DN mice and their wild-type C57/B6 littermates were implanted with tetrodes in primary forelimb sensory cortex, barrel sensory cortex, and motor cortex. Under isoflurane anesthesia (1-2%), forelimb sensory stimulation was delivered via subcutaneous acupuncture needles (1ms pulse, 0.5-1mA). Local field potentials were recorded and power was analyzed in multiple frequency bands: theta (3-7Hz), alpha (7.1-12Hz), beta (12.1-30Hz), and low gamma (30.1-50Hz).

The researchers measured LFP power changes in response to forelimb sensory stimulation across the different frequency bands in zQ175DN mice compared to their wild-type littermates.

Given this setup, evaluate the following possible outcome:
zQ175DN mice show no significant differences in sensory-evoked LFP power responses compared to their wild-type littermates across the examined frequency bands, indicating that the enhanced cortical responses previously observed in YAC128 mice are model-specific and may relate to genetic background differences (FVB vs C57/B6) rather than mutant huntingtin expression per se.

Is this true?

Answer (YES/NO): NO